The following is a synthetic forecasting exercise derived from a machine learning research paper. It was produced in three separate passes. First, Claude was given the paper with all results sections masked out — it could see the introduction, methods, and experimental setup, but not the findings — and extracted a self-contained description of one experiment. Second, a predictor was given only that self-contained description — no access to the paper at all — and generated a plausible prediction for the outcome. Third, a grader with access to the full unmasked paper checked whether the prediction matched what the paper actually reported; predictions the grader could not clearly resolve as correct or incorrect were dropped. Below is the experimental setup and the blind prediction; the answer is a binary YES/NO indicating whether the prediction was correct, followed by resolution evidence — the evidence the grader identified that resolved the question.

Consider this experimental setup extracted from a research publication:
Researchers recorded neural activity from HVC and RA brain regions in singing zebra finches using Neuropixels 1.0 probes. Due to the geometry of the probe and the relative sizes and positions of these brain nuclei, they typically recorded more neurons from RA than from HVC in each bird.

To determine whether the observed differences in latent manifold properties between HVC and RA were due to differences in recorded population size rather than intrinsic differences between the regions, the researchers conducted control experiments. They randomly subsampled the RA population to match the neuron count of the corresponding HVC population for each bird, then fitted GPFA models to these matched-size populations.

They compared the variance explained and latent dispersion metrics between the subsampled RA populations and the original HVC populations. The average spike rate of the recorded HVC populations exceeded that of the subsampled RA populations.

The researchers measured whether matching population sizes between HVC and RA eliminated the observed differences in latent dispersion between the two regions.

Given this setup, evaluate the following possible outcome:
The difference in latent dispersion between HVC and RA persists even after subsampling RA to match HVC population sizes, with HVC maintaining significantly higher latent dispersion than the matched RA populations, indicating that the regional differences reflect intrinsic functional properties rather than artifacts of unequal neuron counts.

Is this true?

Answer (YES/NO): YES